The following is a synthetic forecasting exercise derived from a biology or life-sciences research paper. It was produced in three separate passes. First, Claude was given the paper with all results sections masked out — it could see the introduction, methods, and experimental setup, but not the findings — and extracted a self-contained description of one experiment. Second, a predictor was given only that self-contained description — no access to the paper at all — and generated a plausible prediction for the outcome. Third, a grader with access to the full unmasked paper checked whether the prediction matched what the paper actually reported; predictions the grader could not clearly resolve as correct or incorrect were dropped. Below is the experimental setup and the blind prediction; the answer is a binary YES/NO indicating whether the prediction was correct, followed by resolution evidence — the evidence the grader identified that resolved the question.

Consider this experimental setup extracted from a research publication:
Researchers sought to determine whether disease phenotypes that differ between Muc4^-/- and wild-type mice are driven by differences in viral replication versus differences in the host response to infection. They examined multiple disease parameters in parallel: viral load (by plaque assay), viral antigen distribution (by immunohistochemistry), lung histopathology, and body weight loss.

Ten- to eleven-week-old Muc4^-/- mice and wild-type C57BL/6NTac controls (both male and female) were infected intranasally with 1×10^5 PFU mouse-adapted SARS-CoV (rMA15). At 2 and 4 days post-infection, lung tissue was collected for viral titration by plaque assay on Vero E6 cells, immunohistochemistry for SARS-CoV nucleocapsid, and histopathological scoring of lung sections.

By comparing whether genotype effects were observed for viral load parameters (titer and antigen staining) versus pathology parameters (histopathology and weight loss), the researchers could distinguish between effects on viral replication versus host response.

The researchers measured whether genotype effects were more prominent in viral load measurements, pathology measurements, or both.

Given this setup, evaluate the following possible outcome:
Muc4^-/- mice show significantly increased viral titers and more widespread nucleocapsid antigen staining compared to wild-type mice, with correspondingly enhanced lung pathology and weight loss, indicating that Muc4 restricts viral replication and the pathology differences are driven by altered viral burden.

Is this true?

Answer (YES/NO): NO